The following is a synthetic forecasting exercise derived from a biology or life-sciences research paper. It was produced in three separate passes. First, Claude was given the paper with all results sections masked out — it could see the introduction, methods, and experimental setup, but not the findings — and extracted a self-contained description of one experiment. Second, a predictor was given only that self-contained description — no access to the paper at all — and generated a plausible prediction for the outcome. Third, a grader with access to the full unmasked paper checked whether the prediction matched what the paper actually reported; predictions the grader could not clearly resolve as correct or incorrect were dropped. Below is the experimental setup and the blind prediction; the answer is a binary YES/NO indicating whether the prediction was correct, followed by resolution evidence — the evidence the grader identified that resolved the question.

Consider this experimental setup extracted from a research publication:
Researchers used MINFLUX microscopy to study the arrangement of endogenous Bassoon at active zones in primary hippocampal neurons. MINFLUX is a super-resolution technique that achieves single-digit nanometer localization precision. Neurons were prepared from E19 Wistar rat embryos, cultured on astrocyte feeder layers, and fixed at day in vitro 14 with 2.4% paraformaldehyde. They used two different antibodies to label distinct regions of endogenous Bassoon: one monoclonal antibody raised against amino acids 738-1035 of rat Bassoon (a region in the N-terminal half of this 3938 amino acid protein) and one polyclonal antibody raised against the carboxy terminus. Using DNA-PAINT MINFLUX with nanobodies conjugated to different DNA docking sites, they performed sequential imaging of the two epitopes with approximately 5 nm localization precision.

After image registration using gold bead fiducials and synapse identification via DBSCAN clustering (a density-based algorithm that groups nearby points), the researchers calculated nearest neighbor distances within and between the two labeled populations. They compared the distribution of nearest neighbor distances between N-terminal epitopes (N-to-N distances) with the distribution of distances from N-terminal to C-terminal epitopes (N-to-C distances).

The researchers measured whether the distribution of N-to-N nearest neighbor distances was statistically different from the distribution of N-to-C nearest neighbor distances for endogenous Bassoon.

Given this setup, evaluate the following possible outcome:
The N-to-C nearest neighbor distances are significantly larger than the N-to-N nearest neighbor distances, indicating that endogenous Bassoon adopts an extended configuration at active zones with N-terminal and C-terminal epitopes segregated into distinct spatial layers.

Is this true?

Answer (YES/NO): YES